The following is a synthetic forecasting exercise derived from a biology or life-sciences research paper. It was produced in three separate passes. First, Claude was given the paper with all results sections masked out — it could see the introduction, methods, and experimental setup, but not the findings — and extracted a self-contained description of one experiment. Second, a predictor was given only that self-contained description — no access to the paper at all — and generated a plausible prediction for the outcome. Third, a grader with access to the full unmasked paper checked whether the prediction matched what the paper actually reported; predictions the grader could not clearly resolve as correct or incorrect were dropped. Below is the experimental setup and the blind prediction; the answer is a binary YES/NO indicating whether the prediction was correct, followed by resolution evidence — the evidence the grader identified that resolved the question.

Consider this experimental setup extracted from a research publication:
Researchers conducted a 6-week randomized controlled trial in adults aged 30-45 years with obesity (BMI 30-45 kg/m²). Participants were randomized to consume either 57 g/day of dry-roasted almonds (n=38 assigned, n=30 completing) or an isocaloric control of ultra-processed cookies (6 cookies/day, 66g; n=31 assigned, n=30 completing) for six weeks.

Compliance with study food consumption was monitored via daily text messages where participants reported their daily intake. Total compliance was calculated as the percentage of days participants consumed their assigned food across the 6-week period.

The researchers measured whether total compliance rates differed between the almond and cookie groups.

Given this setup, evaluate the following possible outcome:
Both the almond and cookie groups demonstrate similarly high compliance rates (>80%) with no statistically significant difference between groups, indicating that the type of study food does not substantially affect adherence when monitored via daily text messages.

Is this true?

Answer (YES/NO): YES